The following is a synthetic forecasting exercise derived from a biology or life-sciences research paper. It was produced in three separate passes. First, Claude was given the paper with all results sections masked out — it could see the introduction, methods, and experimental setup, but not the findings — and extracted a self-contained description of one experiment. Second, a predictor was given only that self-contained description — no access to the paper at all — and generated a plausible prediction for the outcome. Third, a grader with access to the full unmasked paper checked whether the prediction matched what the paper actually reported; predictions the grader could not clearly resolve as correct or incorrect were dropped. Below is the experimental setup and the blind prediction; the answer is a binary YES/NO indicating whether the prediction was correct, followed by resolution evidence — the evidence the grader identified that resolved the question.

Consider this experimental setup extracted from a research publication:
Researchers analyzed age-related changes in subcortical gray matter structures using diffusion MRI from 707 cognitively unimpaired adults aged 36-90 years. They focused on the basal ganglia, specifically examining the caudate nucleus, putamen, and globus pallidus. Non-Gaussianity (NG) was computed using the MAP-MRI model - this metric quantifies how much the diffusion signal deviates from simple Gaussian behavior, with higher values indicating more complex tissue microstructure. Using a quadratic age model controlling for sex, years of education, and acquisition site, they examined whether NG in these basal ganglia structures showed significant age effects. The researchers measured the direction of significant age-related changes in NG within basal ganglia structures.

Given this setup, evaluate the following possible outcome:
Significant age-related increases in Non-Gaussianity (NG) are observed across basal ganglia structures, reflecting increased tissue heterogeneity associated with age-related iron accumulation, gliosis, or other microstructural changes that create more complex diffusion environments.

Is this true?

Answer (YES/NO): YES